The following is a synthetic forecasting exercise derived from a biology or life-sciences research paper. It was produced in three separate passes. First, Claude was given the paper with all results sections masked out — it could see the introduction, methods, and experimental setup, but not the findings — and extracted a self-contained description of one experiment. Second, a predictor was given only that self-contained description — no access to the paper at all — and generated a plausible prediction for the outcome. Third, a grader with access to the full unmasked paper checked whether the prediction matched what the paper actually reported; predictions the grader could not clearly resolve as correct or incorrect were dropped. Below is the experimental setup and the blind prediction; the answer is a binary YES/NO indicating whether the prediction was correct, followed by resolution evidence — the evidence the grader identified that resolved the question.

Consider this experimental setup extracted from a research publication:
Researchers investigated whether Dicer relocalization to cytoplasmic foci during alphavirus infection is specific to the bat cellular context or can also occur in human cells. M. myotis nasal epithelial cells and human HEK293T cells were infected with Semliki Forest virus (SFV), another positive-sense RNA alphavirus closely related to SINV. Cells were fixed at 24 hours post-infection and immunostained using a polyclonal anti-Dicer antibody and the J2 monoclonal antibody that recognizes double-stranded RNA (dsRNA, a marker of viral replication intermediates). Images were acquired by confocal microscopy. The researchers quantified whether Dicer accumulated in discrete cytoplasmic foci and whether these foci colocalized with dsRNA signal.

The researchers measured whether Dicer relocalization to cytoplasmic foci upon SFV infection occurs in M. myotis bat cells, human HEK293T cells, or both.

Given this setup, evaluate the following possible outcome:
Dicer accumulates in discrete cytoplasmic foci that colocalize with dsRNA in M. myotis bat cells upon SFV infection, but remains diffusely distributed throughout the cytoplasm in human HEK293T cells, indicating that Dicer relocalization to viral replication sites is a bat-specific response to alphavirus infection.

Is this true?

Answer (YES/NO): YES